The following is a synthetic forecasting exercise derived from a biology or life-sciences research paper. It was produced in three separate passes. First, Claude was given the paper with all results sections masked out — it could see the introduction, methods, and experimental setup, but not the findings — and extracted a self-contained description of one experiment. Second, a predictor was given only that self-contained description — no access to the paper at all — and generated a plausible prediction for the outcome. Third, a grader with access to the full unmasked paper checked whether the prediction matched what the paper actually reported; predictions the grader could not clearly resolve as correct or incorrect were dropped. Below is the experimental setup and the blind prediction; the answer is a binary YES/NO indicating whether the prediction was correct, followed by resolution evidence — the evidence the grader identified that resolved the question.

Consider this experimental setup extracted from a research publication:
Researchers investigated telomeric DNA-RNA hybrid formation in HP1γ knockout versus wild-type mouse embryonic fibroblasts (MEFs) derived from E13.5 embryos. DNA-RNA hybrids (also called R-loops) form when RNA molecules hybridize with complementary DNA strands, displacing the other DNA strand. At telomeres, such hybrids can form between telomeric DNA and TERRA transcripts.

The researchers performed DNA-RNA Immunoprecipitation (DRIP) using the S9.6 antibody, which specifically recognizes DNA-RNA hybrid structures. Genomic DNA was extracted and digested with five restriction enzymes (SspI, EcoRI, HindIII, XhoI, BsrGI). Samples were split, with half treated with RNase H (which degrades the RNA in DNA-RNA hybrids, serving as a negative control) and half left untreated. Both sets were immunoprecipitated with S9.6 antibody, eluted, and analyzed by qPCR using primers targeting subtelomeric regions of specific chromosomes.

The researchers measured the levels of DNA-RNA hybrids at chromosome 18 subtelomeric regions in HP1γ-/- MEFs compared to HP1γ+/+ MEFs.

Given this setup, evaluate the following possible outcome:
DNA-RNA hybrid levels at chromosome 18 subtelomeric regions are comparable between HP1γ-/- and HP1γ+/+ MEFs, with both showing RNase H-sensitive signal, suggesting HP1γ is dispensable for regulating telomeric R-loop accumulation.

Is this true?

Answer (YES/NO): NO